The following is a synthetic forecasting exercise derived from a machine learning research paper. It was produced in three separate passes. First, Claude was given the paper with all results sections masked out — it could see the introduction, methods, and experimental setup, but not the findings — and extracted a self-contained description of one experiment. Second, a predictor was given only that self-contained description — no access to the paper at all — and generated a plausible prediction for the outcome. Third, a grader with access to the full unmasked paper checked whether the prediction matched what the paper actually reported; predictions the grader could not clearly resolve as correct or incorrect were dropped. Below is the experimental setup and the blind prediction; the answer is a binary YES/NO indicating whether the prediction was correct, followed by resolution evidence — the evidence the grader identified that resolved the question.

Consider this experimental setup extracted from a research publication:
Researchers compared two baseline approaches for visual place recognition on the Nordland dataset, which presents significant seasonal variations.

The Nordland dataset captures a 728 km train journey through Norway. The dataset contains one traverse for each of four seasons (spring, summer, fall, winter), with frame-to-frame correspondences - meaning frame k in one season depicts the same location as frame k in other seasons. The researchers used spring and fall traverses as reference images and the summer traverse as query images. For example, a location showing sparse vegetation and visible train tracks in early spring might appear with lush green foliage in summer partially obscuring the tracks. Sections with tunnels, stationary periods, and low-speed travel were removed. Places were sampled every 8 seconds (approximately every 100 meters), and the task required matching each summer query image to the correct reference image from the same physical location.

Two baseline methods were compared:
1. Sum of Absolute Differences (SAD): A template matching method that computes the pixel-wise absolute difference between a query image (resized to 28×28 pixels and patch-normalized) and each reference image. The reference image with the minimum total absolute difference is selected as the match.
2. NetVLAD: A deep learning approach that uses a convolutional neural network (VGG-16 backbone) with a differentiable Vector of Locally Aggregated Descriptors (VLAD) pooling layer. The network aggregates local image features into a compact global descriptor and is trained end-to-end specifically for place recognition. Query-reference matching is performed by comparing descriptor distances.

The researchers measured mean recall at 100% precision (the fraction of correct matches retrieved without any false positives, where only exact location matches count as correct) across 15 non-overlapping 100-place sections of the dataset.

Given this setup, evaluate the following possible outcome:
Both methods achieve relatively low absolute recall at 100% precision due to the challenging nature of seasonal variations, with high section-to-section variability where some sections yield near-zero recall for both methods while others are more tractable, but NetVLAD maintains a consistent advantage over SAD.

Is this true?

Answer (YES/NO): NO